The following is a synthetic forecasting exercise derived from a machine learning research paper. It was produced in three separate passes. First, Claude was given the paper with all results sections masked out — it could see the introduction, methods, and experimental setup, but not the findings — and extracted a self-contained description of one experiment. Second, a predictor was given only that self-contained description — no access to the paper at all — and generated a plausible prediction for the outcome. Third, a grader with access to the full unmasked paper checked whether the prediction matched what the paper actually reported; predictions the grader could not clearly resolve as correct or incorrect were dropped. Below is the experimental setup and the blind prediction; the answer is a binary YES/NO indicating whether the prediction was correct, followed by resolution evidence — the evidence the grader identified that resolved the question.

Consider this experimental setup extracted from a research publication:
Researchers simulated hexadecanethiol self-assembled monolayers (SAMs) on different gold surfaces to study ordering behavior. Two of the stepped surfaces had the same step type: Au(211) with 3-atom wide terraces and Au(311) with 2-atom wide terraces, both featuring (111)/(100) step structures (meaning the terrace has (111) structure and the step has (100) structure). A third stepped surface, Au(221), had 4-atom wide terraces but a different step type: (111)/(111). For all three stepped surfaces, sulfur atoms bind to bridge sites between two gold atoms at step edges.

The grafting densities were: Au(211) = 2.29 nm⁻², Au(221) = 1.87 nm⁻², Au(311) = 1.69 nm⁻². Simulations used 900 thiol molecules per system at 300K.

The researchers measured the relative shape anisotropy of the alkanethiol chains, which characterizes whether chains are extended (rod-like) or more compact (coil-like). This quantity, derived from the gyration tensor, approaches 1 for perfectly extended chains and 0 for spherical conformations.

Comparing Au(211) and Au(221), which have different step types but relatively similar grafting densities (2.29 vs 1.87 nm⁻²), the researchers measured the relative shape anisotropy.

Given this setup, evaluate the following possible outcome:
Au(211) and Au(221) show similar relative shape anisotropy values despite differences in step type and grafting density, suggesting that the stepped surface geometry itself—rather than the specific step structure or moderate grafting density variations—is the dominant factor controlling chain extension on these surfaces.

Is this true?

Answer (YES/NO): NO